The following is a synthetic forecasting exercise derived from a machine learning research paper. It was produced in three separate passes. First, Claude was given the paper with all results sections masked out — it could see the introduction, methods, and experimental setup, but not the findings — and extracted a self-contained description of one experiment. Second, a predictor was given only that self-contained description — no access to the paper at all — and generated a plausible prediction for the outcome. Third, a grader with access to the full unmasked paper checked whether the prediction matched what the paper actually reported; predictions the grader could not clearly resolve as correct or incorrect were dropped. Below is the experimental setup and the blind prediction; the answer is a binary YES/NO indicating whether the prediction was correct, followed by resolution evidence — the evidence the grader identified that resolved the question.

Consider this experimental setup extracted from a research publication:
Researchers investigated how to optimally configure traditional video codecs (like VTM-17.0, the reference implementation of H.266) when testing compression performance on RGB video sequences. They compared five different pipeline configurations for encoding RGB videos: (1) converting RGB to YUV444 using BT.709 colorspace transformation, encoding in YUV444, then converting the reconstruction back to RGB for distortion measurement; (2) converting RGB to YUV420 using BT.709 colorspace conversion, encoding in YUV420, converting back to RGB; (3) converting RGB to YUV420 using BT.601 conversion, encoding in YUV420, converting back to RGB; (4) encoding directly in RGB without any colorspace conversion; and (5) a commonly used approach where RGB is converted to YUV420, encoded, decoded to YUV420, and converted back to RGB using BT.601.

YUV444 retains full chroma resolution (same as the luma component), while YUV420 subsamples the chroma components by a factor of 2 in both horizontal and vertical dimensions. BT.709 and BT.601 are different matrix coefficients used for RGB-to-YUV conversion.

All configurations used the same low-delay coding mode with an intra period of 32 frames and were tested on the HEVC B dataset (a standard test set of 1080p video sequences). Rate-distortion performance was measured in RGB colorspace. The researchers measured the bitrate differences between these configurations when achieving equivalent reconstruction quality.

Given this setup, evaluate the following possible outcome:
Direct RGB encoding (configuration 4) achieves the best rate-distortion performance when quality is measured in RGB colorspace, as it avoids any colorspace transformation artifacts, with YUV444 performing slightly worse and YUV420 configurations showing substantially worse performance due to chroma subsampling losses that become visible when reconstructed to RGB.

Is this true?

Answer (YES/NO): NO